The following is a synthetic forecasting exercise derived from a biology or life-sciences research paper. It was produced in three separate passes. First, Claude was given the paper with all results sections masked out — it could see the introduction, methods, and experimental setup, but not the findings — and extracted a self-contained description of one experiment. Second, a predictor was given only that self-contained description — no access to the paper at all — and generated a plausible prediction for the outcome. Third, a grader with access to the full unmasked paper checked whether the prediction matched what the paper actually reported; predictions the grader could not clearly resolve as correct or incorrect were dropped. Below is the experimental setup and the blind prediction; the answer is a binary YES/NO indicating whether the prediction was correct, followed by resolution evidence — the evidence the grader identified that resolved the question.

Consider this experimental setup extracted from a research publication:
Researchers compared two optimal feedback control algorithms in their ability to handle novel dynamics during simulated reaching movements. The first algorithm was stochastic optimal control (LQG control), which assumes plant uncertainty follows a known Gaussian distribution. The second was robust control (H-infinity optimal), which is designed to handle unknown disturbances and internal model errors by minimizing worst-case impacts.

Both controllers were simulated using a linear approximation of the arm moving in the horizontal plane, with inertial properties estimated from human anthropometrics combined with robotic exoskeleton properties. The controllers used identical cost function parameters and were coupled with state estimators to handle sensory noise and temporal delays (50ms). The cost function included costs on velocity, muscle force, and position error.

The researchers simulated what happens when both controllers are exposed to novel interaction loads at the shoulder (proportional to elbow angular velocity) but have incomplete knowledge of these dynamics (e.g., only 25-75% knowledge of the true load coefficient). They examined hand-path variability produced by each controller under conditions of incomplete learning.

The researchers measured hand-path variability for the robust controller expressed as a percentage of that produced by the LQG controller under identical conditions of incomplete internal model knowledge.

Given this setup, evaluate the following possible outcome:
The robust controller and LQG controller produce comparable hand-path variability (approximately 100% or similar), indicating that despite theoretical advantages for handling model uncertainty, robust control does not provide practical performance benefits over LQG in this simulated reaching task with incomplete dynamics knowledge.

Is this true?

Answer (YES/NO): NO